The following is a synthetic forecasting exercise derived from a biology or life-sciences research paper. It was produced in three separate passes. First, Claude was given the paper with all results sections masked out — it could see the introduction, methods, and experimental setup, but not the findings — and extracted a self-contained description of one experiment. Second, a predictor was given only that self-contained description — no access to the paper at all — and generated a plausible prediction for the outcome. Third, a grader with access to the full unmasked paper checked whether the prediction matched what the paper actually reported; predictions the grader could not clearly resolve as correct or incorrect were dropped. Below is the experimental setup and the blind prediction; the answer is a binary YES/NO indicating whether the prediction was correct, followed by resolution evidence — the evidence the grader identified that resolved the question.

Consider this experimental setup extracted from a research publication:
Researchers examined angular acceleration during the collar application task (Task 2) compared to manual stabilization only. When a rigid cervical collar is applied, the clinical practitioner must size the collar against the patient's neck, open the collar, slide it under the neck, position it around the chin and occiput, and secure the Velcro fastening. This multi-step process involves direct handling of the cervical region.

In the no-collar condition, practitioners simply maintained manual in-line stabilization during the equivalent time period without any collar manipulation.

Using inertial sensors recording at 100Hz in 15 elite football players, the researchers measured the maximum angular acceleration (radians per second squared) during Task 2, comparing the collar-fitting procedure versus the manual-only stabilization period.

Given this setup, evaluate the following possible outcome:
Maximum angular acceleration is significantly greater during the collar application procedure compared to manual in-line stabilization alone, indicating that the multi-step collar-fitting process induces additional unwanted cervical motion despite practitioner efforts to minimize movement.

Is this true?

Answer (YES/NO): NO